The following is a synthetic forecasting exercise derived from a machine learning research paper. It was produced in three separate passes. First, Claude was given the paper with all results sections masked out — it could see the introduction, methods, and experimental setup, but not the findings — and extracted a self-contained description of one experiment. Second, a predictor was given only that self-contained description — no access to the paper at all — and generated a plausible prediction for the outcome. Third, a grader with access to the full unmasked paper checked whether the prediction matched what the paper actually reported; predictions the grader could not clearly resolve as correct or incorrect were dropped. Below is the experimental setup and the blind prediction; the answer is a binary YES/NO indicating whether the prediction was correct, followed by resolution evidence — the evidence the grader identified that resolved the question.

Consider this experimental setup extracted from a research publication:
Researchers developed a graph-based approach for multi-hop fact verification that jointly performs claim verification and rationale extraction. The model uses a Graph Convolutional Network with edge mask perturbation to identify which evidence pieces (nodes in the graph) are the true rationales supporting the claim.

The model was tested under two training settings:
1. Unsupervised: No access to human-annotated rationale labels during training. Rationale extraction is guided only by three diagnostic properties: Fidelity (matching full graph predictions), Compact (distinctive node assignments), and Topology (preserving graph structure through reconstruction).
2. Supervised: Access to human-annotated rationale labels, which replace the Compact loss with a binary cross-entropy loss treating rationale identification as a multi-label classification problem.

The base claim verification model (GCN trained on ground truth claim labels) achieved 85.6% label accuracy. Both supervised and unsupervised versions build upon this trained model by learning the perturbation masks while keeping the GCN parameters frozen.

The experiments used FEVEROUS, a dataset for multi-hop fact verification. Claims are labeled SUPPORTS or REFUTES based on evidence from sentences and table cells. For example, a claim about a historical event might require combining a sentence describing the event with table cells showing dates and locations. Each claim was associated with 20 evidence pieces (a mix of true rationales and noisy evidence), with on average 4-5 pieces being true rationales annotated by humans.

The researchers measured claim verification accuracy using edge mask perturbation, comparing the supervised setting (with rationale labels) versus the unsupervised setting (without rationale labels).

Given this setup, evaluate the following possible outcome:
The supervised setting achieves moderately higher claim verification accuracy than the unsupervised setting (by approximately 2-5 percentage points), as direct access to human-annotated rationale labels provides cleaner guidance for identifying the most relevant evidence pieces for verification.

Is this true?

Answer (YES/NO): NO